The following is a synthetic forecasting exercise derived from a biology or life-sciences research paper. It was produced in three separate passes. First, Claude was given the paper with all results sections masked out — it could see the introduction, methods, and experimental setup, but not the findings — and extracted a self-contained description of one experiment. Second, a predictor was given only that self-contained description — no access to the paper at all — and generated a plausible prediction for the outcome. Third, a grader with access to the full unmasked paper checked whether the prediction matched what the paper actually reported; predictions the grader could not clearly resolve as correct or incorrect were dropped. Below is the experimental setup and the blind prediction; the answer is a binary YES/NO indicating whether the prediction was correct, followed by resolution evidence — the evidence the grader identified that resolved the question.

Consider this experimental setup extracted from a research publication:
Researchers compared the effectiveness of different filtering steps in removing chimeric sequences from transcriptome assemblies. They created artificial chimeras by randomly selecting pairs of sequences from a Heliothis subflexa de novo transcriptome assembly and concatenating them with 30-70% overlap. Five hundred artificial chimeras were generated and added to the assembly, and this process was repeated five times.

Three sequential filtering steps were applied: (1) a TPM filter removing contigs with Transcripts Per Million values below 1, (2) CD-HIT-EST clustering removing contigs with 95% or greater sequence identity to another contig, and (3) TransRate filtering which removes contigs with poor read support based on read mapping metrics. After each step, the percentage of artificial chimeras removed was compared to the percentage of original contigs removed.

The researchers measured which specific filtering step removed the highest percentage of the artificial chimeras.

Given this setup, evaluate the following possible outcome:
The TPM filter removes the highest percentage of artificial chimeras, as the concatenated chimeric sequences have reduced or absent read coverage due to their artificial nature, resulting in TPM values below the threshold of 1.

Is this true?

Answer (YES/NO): YES